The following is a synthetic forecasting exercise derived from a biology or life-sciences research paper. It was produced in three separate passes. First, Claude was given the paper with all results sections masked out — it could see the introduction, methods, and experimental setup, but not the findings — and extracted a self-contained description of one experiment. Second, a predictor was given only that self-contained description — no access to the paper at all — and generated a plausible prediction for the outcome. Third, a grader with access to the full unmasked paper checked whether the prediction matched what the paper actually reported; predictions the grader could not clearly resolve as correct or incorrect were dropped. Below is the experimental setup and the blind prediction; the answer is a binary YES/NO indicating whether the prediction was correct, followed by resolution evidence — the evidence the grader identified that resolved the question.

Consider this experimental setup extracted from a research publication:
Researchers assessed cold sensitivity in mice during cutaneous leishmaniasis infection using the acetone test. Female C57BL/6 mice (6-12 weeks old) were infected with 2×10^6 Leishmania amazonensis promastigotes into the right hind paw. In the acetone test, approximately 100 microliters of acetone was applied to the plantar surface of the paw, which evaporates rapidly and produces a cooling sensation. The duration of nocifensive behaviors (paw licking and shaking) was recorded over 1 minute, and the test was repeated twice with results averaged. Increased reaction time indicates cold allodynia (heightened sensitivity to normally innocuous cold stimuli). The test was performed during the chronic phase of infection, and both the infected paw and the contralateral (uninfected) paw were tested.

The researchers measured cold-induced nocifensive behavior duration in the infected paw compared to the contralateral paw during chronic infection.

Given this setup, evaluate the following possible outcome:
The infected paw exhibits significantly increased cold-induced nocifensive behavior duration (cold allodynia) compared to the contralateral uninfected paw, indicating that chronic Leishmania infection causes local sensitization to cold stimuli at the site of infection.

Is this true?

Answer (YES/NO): YES